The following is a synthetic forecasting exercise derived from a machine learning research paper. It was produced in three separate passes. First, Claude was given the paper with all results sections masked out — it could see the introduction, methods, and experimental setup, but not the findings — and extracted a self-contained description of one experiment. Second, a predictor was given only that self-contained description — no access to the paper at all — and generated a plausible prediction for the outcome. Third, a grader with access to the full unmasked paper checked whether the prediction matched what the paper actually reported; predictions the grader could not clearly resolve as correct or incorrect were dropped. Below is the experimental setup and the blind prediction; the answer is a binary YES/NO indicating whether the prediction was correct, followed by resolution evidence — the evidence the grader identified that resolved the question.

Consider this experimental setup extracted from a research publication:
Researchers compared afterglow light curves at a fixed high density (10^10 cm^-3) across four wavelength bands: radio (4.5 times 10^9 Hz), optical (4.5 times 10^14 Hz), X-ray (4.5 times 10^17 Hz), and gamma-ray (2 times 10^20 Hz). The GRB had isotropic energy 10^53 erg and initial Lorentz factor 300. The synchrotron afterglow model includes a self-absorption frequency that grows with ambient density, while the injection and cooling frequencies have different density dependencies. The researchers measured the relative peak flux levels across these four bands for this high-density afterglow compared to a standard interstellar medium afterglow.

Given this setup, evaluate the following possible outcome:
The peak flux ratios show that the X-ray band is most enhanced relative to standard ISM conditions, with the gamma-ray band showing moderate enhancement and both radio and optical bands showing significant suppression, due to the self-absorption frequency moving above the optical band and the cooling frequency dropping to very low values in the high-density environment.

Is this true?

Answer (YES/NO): NO